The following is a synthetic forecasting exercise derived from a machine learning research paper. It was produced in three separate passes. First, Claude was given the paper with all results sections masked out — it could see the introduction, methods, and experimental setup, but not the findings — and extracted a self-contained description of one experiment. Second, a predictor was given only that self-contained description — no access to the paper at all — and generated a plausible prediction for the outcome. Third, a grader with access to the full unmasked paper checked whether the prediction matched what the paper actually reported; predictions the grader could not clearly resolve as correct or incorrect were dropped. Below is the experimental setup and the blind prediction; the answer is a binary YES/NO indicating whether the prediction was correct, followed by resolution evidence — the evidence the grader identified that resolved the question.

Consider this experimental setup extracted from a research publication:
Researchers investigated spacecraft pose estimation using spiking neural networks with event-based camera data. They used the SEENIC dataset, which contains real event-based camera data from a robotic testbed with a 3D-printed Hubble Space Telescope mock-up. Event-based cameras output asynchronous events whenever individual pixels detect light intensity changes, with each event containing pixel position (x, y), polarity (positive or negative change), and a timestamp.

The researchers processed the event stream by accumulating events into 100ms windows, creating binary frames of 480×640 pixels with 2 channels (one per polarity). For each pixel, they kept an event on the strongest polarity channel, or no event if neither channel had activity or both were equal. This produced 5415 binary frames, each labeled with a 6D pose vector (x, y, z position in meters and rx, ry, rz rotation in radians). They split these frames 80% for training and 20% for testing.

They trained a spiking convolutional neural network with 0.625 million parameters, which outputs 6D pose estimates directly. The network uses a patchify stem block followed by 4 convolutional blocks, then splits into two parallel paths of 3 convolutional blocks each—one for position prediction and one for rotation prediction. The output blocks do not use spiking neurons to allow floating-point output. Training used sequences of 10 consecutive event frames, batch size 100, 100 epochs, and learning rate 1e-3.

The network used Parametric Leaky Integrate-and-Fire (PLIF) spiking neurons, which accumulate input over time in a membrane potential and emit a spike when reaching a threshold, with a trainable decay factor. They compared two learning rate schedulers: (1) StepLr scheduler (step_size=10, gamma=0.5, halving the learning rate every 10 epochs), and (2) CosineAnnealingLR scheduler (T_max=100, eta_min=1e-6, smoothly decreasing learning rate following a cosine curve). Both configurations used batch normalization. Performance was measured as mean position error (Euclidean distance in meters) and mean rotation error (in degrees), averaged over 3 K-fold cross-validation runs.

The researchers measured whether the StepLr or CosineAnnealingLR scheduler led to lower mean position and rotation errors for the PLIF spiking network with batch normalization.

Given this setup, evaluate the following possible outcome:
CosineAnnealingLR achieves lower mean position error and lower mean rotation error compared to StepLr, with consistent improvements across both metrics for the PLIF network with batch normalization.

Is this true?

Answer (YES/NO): YES